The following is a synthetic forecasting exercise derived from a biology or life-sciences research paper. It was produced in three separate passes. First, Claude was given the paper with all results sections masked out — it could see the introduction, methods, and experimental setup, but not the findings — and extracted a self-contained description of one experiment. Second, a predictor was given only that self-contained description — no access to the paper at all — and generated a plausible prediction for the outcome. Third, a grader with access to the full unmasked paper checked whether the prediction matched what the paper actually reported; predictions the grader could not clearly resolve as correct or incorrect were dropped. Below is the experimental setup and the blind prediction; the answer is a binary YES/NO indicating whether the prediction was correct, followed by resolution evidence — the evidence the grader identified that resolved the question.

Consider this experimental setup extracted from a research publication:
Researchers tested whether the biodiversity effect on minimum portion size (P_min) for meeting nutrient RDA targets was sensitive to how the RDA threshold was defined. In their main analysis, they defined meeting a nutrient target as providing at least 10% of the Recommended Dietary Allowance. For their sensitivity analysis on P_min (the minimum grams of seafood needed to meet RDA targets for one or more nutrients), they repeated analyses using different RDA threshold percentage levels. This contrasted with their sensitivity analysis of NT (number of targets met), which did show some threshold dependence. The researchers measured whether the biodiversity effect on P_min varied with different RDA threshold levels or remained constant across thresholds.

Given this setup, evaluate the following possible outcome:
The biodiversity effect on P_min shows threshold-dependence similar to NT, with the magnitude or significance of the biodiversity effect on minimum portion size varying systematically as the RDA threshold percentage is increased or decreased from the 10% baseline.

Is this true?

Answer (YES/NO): NO